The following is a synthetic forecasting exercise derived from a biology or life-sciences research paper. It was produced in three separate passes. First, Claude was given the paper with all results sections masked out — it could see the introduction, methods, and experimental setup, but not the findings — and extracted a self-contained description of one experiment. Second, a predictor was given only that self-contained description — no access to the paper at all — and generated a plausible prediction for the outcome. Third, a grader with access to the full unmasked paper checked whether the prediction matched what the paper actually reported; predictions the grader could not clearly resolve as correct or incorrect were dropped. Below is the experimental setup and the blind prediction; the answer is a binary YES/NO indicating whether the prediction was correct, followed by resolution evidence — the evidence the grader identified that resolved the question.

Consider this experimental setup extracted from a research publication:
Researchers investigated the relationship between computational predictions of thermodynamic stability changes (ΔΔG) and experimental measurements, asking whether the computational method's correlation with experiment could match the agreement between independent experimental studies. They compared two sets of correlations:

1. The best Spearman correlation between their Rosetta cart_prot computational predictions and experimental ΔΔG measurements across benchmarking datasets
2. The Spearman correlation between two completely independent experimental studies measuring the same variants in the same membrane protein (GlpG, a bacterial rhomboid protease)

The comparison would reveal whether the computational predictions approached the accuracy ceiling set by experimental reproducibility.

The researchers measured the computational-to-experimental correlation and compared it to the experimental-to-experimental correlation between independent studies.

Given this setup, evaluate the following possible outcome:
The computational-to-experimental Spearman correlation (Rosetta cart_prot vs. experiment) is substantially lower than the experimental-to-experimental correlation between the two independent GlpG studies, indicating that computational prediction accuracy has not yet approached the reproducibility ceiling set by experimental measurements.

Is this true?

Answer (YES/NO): YES